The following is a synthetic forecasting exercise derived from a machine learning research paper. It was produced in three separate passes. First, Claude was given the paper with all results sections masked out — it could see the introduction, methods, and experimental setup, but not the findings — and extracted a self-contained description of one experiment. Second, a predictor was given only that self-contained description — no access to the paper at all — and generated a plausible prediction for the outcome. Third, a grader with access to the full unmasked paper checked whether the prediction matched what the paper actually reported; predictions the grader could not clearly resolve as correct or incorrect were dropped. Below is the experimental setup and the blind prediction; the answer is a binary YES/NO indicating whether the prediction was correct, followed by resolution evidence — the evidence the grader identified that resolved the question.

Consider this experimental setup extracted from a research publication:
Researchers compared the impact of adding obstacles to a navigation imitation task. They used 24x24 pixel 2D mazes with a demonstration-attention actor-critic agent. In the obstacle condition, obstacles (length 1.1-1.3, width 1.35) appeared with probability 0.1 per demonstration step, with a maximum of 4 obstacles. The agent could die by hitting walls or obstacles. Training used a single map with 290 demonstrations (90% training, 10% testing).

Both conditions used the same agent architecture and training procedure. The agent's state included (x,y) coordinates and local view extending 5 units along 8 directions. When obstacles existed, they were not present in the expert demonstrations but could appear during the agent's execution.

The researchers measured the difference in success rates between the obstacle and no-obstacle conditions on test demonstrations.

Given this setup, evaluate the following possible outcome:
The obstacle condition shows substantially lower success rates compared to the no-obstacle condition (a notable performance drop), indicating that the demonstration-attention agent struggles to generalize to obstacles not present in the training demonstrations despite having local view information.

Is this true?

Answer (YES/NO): NO